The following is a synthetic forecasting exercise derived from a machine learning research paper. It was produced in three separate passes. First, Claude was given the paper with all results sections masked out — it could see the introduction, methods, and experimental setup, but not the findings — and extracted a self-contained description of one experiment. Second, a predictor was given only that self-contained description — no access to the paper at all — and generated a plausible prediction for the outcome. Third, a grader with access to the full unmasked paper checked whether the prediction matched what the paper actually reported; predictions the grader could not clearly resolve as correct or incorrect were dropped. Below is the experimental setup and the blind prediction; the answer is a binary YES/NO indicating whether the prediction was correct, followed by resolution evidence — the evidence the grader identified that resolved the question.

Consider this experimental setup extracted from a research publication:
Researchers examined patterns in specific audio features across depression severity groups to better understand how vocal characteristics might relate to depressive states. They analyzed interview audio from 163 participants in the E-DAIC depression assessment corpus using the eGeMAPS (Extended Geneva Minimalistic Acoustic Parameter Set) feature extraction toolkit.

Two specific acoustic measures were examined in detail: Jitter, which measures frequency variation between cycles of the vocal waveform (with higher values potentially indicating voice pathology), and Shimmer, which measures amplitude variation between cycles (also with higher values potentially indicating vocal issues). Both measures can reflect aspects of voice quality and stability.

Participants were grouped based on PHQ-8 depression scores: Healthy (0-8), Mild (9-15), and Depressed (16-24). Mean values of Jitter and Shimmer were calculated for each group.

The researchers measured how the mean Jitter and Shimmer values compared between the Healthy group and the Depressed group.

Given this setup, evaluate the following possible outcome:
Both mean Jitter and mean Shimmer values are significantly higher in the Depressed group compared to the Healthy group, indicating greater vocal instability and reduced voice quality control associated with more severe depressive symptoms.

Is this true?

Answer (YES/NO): NO